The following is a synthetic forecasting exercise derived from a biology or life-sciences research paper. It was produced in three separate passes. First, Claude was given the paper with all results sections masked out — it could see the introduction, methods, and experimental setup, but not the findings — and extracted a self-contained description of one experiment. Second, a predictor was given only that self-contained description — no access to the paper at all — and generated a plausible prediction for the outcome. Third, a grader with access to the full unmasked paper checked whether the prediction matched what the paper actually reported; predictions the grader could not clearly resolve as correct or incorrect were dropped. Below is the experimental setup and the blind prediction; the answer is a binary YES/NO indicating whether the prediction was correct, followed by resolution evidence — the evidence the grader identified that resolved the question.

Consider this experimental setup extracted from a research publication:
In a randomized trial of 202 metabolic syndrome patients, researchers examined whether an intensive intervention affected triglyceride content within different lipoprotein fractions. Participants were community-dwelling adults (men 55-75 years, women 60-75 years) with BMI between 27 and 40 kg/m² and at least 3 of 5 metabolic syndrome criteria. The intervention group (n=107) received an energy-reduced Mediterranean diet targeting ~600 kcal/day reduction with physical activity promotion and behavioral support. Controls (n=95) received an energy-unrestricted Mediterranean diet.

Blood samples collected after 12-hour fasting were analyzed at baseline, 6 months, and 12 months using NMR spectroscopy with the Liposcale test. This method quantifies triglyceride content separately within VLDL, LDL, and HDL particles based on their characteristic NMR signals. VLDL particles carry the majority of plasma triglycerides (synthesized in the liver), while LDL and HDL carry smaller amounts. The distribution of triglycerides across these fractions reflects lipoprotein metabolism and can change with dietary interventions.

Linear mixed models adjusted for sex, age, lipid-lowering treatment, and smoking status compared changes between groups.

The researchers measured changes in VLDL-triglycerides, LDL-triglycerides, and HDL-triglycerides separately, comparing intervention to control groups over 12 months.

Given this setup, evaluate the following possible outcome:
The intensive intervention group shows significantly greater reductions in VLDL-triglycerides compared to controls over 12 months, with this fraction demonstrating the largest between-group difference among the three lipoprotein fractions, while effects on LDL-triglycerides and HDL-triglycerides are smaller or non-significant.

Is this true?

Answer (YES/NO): YES